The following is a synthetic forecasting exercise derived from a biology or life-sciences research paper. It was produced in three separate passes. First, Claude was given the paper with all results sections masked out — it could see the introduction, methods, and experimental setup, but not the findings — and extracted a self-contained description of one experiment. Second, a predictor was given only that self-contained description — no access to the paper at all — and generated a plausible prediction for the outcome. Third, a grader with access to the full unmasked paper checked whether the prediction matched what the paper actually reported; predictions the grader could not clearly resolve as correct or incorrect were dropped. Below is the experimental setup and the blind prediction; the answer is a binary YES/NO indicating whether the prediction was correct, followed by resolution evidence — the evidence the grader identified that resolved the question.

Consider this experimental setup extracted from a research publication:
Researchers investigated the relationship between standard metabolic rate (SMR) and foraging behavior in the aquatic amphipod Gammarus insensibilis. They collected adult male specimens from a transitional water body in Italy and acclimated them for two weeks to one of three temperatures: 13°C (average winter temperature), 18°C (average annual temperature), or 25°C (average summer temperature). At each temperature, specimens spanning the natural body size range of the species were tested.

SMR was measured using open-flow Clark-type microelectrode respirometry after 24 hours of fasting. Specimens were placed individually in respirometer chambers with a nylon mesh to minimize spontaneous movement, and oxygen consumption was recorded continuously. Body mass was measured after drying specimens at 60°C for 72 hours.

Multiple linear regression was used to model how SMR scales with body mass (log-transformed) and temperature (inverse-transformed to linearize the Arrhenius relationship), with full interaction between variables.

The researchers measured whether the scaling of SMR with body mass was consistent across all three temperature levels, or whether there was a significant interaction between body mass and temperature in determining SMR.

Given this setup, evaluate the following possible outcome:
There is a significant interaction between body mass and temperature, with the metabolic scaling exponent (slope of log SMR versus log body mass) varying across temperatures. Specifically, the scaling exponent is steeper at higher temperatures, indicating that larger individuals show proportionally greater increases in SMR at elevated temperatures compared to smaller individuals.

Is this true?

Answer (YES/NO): NO